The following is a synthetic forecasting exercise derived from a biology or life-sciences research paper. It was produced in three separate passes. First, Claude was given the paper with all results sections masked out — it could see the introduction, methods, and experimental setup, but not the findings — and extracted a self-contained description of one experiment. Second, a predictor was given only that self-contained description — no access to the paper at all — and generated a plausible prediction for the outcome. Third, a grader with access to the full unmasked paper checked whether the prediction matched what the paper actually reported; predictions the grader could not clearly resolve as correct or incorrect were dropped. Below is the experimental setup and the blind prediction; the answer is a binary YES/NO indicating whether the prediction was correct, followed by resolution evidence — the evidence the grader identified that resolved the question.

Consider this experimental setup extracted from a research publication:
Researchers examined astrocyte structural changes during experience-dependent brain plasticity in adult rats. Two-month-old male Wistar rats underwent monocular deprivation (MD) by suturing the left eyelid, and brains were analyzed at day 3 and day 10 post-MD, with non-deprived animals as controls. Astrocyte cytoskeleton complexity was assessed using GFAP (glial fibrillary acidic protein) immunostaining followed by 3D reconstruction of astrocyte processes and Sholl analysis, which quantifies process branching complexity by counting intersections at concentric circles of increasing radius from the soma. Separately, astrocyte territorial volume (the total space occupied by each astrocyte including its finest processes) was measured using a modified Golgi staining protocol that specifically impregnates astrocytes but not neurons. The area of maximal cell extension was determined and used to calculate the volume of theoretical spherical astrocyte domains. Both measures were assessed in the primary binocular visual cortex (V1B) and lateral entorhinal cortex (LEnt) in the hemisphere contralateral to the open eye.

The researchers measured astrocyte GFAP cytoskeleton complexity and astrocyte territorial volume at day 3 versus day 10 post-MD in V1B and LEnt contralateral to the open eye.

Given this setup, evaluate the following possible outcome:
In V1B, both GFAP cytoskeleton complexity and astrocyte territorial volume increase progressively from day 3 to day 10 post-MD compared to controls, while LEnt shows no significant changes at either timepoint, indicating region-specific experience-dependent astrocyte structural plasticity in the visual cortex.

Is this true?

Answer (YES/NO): NO